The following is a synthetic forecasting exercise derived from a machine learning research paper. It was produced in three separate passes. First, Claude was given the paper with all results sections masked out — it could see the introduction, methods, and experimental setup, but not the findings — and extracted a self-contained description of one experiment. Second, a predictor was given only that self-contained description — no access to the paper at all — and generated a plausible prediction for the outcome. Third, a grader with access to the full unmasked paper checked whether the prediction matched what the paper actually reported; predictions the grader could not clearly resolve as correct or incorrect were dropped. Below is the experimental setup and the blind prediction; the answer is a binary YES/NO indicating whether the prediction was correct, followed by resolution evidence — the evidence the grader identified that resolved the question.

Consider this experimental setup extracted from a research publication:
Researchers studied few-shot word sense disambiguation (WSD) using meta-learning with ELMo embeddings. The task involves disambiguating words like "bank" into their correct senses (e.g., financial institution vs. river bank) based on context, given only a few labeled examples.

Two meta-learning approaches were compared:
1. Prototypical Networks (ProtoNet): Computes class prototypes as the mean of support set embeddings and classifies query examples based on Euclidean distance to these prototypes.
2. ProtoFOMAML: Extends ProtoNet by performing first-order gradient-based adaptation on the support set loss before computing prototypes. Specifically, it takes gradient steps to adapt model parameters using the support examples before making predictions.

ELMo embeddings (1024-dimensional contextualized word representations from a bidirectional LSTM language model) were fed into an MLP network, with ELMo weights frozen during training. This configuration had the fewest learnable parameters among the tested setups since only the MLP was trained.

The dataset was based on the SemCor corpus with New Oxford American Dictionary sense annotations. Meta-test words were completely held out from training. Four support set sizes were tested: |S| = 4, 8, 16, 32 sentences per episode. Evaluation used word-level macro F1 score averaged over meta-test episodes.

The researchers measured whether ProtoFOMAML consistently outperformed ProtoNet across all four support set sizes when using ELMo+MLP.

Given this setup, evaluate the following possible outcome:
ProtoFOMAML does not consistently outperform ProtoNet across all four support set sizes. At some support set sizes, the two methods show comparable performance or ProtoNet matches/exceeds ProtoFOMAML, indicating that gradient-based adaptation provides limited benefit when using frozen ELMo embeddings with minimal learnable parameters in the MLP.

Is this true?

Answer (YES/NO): NO